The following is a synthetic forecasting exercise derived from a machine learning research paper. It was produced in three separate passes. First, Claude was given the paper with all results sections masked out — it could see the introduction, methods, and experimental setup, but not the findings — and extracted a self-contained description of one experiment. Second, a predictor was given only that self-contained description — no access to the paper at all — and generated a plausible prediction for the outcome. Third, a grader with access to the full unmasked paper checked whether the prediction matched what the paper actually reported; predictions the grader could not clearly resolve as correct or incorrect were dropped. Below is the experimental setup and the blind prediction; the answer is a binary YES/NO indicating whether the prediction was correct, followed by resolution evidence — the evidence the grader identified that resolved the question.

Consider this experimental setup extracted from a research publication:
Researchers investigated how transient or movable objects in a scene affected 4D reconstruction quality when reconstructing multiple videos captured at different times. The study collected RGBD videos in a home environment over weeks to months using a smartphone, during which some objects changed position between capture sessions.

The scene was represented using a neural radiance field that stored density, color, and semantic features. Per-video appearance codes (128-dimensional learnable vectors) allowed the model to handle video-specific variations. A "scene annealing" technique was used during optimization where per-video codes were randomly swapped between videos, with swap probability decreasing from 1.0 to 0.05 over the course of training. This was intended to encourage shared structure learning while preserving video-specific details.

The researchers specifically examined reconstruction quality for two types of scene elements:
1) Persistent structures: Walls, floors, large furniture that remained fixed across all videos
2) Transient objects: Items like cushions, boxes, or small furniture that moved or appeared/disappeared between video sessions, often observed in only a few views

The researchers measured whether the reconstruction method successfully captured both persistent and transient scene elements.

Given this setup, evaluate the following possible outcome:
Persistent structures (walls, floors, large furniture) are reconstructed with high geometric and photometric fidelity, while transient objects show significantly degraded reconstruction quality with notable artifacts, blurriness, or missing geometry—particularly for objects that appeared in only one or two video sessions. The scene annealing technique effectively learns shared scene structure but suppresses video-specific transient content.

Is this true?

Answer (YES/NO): NO